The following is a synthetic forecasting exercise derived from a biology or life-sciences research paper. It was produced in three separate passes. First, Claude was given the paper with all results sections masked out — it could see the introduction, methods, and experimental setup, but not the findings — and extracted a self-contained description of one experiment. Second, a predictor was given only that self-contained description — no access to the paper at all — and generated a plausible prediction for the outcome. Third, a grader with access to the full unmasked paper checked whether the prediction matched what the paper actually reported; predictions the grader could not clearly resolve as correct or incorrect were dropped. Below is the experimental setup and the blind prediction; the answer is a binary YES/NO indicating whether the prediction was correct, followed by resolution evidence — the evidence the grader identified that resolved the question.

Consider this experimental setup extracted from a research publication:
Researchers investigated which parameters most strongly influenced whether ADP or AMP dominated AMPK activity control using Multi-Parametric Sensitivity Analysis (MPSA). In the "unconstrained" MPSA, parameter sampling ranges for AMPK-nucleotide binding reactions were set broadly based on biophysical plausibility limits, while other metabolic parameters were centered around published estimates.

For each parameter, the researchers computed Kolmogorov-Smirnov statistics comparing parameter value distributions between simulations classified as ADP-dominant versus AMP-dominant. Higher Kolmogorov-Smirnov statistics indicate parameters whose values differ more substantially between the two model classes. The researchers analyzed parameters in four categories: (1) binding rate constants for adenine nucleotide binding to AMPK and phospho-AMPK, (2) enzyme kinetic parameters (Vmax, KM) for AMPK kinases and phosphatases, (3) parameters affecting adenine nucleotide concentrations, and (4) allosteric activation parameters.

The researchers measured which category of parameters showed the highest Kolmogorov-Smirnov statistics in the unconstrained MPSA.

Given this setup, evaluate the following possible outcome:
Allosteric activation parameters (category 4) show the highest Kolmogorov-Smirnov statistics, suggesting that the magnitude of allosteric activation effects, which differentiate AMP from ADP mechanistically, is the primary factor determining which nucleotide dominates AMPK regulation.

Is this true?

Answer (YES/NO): NO